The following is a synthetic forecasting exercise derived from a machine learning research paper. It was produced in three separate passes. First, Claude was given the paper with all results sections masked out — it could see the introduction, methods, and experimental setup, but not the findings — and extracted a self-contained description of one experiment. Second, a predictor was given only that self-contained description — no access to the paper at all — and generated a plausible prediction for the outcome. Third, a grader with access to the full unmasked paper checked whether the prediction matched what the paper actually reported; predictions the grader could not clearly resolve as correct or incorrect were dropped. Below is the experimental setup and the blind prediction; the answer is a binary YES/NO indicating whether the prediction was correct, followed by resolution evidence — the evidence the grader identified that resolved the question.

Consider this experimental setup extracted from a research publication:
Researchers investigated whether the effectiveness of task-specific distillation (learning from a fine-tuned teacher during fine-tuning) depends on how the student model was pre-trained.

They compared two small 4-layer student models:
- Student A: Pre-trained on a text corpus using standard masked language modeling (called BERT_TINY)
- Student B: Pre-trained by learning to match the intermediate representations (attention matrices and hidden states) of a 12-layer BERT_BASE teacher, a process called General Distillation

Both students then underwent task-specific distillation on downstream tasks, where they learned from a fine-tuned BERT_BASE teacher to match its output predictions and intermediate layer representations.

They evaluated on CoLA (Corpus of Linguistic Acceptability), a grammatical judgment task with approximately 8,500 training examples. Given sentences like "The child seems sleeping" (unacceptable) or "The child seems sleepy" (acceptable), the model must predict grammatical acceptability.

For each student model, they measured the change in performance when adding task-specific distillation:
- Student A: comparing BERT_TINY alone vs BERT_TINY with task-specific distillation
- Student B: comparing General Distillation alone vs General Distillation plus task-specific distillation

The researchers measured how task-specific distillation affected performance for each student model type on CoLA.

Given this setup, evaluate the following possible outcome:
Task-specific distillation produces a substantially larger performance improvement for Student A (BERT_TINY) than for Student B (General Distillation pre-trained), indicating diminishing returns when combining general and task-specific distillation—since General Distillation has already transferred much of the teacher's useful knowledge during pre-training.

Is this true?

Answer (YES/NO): NO